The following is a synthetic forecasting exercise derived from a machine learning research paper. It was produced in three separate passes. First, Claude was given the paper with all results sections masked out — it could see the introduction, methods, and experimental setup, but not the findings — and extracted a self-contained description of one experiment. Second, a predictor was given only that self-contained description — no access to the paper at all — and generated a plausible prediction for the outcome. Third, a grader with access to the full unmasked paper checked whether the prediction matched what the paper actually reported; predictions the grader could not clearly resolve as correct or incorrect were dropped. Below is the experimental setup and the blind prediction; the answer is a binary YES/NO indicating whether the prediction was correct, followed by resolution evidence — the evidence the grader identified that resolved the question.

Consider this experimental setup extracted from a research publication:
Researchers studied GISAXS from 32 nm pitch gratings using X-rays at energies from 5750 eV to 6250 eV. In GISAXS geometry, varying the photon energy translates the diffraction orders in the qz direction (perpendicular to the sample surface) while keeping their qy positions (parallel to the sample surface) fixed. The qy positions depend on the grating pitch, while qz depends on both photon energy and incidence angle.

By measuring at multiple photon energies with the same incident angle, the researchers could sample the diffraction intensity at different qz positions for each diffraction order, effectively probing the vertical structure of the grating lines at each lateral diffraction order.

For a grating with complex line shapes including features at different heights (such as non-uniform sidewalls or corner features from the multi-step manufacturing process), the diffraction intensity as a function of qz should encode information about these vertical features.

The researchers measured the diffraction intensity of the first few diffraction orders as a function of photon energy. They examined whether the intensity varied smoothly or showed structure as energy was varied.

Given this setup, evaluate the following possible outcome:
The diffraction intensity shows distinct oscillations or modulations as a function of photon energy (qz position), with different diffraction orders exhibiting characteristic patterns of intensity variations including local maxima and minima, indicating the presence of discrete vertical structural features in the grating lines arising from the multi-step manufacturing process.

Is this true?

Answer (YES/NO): YES